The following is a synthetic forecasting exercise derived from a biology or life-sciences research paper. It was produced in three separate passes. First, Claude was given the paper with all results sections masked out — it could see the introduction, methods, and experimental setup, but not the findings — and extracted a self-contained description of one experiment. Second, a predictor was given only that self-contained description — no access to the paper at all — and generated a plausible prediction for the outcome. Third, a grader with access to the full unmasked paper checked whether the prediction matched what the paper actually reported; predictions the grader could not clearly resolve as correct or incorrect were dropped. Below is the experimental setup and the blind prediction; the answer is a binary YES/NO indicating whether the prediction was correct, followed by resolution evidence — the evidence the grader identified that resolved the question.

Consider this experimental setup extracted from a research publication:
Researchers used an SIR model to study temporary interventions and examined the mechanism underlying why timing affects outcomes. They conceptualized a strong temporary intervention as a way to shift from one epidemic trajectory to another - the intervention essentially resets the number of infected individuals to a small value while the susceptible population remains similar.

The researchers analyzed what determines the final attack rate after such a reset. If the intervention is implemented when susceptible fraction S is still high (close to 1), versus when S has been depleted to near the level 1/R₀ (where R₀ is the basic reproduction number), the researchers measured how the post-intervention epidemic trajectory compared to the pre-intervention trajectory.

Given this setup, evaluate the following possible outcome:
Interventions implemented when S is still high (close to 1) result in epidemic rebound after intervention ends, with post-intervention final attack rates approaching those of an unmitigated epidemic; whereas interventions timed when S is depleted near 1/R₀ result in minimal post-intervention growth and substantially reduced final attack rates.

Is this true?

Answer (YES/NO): YES